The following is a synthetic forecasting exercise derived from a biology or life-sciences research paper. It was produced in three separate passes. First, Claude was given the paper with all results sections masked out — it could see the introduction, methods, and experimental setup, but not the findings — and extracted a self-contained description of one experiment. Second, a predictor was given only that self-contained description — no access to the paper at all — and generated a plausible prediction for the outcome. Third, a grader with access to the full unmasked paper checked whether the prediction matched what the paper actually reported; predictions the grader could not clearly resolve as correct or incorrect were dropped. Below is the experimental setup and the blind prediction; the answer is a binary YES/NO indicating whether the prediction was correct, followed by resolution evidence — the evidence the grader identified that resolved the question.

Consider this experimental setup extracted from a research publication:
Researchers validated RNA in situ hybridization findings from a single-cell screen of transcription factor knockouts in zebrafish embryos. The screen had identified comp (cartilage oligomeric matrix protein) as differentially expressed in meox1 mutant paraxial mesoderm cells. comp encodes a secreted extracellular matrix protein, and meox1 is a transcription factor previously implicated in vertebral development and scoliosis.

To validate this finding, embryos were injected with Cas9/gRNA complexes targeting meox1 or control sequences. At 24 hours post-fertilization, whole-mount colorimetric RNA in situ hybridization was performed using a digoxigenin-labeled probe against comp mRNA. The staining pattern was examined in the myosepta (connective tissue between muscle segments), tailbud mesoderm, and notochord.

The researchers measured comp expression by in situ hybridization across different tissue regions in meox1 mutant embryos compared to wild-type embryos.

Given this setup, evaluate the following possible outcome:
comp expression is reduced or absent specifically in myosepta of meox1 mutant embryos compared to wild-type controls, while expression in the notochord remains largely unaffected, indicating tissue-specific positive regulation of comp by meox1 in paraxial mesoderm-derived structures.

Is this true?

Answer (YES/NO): YES